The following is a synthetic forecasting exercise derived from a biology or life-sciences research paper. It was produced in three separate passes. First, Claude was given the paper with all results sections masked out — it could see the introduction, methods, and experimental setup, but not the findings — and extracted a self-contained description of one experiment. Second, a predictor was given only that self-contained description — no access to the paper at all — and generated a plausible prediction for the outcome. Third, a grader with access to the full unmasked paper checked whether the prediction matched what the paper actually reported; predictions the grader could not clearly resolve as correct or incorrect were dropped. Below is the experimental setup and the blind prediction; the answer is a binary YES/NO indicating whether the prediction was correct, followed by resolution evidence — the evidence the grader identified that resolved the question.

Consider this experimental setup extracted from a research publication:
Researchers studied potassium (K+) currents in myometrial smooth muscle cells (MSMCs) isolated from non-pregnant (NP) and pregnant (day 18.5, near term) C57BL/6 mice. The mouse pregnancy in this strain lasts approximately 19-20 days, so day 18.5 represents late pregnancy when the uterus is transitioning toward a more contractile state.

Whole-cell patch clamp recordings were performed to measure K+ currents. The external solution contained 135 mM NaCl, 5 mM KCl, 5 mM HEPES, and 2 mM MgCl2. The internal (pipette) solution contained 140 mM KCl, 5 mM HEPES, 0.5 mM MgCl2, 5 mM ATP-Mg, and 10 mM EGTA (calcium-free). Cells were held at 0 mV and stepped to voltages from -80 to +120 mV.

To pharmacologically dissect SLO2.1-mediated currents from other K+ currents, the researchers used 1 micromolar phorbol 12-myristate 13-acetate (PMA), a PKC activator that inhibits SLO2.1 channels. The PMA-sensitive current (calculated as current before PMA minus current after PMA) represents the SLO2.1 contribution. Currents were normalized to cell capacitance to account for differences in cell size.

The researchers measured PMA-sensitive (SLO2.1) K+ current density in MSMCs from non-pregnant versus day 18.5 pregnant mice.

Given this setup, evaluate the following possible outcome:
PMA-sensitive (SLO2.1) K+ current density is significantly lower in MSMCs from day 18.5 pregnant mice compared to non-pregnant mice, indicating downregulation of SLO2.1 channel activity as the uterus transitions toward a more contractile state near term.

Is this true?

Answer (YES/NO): YES